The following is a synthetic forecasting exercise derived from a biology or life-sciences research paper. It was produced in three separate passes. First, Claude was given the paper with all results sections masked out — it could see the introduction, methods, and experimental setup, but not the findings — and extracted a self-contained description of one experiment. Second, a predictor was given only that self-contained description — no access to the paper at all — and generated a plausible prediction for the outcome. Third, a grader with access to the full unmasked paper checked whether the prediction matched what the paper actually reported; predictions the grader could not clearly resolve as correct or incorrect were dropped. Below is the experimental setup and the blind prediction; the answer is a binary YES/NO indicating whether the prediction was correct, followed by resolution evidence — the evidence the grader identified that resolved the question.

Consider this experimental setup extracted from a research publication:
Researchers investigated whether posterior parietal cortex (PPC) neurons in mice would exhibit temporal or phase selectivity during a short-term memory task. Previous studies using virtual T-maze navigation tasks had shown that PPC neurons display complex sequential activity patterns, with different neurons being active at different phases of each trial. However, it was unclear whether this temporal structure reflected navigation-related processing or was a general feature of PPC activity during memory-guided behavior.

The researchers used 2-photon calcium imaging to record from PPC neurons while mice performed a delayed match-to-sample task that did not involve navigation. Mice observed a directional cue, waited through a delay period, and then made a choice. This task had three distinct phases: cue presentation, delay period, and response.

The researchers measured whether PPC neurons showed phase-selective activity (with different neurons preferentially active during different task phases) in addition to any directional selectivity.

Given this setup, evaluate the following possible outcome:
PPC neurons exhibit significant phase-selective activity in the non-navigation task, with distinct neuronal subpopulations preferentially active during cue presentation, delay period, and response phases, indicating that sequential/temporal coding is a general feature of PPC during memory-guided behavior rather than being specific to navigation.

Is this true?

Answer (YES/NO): YES